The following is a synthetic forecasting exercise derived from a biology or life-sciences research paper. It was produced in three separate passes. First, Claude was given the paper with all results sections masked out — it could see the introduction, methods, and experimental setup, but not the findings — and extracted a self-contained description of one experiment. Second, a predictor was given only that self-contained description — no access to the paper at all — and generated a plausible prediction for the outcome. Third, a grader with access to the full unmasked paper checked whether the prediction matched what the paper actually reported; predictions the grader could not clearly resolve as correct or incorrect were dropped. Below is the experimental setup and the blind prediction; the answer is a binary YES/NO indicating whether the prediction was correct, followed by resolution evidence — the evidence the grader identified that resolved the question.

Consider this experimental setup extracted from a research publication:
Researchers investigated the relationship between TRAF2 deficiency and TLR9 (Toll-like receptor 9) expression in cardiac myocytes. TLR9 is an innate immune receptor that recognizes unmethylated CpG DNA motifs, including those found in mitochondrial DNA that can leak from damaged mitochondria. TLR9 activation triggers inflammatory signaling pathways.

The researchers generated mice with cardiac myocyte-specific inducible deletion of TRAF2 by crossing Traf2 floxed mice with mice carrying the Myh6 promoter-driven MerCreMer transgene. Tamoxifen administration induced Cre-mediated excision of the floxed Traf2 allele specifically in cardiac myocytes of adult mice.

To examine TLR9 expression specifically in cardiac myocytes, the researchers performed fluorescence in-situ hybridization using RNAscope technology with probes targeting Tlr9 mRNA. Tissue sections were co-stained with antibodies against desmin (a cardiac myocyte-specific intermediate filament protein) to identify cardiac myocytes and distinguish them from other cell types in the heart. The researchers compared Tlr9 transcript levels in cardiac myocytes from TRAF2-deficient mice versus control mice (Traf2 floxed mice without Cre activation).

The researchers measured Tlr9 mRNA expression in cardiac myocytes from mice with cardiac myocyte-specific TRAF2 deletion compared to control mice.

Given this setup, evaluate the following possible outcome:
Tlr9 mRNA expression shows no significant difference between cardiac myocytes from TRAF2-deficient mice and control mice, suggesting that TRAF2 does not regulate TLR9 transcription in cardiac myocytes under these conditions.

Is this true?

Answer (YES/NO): NO